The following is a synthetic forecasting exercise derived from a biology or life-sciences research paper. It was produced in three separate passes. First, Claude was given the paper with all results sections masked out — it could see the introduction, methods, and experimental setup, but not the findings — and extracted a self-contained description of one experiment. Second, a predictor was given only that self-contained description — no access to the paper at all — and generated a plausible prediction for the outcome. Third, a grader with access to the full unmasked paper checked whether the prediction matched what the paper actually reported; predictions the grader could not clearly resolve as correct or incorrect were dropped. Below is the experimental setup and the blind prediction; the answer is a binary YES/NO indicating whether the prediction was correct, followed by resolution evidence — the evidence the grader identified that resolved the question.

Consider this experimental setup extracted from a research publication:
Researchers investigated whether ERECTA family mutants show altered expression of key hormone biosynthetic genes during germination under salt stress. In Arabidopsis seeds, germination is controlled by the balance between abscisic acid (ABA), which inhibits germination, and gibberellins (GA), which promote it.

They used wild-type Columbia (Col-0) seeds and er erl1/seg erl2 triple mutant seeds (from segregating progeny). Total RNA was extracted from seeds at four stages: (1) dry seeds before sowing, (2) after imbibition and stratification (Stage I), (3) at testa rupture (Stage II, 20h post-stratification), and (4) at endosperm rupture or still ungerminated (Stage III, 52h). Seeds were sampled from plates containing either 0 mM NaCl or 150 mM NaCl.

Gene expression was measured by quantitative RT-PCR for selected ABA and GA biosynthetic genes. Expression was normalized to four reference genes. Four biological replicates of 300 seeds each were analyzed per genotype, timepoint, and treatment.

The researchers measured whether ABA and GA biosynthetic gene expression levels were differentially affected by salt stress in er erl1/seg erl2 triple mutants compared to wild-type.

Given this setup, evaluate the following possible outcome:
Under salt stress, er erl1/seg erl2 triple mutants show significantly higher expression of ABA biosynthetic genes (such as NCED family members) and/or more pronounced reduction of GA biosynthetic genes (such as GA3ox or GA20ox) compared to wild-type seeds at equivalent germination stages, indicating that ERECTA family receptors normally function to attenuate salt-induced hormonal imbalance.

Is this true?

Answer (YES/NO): NO